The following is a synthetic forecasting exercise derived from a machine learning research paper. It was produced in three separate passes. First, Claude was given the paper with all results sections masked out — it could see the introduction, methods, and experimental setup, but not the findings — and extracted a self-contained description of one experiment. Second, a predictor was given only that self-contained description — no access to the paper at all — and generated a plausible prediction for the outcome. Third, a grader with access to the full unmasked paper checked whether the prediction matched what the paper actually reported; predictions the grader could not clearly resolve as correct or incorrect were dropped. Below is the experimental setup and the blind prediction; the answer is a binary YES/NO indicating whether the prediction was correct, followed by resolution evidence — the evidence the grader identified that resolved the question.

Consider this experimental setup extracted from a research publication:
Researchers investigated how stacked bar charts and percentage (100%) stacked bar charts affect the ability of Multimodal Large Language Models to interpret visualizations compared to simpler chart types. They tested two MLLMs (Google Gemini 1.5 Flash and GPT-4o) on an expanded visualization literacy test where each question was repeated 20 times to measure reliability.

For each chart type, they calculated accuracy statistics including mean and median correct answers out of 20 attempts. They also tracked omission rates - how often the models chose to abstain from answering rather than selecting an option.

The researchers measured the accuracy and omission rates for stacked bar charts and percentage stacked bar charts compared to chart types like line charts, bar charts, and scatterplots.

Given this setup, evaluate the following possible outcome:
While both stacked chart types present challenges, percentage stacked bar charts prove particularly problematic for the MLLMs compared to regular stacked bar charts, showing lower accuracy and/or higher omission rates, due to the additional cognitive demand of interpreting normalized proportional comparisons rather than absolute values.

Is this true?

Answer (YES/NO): NO